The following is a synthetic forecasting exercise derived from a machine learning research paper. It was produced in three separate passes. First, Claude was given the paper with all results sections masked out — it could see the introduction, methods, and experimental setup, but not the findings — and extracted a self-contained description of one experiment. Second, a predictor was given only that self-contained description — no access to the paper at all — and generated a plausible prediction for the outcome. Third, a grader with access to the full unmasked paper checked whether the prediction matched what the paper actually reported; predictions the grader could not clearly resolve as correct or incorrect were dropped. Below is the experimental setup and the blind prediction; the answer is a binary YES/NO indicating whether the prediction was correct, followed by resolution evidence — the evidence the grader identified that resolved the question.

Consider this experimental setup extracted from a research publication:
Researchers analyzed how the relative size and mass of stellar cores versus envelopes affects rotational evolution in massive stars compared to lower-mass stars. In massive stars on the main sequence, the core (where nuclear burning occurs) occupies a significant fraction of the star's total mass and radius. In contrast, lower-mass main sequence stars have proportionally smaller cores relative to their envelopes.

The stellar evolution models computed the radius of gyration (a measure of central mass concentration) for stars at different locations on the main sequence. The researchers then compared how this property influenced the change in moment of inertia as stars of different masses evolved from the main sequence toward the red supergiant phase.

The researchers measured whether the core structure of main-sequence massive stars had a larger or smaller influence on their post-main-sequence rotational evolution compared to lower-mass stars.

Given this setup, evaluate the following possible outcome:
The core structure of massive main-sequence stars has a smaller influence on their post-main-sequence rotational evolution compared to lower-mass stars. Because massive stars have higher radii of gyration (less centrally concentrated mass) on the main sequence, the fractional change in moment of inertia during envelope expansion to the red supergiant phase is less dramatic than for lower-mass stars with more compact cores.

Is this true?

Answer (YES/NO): NO